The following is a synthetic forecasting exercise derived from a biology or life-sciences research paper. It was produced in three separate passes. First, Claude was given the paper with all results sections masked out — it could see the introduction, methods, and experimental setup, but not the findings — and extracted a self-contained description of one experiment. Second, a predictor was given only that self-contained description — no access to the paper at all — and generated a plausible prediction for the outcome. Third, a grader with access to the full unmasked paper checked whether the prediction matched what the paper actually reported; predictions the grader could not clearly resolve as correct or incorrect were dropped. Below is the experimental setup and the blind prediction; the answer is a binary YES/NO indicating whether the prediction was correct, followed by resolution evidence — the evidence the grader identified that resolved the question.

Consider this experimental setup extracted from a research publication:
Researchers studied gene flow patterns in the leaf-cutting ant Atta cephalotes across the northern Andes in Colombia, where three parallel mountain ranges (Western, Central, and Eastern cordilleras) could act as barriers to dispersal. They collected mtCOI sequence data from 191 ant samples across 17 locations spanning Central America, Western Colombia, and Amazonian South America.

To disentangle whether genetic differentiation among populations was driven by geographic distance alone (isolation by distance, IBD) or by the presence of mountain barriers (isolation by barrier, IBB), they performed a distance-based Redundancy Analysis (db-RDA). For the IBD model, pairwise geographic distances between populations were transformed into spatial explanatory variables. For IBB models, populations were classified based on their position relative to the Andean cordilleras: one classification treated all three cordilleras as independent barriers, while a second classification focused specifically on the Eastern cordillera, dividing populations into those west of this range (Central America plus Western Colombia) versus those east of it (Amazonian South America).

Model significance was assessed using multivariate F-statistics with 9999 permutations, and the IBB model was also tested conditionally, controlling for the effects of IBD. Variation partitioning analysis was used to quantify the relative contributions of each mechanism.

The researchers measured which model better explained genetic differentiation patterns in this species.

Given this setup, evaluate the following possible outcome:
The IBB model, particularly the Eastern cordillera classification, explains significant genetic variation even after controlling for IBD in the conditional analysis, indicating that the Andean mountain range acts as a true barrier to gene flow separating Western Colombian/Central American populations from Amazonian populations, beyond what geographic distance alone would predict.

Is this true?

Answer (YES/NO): YES